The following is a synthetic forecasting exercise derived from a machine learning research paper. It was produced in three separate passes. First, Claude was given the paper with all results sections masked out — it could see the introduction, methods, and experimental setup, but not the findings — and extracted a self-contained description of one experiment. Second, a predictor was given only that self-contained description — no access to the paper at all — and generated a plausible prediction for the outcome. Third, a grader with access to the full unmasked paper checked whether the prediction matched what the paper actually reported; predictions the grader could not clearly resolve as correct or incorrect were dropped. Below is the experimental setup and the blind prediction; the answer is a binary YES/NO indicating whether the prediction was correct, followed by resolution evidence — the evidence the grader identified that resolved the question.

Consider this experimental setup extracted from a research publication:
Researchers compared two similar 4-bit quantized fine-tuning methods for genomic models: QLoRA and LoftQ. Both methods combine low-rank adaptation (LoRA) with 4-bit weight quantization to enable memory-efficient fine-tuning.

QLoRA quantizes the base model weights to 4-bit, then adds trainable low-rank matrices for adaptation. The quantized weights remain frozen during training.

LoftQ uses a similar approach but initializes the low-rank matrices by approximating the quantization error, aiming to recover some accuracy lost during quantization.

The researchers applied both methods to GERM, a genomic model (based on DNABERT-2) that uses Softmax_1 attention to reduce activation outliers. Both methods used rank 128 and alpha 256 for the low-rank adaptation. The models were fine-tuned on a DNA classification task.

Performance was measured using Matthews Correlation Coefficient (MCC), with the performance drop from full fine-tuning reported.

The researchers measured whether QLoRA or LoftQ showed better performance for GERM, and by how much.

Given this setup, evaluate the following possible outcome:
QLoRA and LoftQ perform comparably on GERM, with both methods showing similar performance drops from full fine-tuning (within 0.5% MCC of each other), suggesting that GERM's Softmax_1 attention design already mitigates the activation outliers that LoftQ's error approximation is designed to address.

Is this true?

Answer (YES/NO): YES